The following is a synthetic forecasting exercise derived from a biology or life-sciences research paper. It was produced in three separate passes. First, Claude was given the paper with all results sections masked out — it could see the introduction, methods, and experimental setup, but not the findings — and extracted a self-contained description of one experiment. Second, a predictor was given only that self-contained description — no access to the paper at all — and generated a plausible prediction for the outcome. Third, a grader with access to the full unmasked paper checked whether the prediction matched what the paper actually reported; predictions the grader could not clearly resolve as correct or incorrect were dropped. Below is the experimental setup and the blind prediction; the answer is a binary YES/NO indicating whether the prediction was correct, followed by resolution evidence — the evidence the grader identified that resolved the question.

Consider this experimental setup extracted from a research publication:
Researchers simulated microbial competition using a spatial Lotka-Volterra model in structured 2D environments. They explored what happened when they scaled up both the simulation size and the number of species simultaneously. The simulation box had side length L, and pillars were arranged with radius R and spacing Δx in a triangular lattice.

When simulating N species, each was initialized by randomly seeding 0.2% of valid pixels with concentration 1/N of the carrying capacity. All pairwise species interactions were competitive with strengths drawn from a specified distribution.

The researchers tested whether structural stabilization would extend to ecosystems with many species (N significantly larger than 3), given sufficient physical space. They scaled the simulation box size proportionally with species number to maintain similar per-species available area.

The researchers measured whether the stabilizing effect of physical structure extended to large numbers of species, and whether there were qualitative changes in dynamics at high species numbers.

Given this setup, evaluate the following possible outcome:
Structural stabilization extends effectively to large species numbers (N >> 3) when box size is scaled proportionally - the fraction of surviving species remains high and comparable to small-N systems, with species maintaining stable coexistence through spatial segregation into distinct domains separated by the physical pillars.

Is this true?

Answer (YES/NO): NO